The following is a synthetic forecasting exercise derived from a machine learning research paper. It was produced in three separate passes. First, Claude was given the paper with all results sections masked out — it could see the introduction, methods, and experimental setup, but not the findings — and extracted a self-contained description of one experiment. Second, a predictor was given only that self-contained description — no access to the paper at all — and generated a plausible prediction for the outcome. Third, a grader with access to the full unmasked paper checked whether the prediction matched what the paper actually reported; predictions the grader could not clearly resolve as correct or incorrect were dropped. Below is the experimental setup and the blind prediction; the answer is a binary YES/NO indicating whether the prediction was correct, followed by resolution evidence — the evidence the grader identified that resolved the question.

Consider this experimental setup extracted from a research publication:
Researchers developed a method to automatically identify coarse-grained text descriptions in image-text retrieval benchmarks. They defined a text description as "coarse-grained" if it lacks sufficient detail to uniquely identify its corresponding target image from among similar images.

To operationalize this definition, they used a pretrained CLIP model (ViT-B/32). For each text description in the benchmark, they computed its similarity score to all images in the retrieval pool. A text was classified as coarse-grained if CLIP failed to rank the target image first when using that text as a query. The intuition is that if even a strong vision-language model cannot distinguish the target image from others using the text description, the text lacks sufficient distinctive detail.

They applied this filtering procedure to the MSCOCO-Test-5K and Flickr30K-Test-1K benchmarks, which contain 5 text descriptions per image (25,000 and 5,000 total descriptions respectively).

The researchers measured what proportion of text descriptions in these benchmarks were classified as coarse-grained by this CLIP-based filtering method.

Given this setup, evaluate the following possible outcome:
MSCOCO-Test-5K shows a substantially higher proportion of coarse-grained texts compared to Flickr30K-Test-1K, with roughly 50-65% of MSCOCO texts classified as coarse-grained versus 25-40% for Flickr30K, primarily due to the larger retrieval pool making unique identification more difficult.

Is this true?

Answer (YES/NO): NO